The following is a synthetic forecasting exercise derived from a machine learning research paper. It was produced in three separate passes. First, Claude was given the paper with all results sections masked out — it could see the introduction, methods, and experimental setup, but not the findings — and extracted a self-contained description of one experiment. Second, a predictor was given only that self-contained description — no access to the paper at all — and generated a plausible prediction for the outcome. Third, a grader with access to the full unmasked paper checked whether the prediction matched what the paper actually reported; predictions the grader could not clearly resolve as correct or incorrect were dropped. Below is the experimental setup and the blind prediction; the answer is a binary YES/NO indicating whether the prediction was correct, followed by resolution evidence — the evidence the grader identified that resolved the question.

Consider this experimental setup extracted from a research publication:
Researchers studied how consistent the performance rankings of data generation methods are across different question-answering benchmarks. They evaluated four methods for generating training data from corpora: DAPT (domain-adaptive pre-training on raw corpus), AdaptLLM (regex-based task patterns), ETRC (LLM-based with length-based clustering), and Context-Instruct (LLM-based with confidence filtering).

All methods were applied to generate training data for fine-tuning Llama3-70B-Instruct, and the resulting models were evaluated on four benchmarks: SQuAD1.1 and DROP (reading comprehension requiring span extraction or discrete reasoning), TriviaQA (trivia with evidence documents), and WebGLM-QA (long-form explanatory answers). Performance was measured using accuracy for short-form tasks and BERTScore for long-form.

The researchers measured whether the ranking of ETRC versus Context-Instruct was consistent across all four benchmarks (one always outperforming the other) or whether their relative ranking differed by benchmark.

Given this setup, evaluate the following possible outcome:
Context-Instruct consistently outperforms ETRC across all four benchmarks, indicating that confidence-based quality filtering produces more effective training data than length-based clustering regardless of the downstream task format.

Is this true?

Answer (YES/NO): NO